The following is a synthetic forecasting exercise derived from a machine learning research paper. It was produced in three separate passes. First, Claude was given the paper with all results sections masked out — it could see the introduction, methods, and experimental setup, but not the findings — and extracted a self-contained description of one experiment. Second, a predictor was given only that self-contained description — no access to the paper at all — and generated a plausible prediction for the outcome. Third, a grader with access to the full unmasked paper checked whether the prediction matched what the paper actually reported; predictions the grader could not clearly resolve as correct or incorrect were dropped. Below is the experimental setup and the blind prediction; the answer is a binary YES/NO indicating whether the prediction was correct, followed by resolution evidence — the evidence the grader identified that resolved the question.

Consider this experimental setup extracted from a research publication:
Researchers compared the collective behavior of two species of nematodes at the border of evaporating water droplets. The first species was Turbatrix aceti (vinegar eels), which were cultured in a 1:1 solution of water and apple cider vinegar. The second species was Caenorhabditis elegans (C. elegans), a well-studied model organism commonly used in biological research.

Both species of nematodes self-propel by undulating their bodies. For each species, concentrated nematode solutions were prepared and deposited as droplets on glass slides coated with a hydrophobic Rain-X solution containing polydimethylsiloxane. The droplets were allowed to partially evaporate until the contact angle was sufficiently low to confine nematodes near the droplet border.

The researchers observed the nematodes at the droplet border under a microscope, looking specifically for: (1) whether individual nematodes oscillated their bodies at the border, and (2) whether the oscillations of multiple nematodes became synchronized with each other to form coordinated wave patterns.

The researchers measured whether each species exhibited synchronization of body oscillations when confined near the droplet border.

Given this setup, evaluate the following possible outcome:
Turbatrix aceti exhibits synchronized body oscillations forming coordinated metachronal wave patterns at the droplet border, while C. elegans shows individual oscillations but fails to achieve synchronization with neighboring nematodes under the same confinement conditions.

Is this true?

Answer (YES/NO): YES